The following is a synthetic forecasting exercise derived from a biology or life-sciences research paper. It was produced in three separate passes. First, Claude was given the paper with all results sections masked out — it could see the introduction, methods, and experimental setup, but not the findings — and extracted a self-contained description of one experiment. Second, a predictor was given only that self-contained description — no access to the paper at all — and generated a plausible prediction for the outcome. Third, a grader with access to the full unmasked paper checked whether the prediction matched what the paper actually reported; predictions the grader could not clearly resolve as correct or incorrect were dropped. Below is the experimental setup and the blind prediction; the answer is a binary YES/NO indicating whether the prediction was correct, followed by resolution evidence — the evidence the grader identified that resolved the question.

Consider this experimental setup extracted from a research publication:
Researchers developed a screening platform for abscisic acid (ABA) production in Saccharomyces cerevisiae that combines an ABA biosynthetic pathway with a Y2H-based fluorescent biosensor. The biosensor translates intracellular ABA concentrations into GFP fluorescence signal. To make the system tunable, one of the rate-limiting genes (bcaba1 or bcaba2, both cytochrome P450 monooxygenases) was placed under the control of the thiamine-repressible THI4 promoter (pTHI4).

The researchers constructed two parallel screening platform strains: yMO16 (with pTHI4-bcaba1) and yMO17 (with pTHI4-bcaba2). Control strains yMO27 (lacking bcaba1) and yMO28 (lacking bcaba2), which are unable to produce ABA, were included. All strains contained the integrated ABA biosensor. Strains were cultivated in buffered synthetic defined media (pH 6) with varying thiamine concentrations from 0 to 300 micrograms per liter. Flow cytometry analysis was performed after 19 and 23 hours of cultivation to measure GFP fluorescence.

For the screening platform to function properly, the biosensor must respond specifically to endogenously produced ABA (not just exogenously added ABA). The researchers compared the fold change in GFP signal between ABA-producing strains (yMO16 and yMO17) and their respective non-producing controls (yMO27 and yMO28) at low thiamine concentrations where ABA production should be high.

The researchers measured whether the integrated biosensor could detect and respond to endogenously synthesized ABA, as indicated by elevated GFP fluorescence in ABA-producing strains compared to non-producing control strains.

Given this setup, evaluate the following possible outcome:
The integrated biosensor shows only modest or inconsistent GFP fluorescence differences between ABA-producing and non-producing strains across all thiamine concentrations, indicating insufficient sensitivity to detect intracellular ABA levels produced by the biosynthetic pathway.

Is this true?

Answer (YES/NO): NO